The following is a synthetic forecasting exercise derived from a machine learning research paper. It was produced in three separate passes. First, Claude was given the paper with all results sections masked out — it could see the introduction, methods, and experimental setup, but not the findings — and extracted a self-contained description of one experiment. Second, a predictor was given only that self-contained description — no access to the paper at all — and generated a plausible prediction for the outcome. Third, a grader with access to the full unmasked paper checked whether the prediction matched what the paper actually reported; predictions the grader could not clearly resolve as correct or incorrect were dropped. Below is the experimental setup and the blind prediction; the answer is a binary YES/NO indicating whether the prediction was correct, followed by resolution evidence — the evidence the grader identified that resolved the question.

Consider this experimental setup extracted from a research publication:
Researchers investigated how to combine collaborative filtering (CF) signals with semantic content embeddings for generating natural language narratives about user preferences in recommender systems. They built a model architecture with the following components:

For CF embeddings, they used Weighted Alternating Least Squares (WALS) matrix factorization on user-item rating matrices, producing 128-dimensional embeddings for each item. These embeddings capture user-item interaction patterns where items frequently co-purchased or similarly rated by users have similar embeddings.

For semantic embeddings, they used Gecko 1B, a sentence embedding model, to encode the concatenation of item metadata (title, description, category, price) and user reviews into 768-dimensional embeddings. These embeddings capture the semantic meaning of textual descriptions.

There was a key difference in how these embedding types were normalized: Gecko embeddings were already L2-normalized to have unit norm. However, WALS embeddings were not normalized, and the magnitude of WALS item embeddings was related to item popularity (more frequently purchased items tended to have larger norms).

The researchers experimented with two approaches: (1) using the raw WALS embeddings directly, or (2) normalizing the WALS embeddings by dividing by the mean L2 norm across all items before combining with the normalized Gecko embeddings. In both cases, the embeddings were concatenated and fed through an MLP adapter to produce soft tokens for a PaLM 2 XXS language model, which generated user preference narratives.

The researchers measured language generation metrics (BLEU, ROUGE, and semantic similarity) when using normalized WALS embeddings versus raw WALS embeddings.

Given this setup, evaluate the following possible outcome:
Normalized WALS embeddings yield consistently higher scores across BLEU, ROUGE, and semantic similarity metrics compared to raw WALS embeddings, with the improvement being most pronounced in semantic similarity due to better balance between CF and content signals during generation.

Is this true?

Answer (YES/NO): NO